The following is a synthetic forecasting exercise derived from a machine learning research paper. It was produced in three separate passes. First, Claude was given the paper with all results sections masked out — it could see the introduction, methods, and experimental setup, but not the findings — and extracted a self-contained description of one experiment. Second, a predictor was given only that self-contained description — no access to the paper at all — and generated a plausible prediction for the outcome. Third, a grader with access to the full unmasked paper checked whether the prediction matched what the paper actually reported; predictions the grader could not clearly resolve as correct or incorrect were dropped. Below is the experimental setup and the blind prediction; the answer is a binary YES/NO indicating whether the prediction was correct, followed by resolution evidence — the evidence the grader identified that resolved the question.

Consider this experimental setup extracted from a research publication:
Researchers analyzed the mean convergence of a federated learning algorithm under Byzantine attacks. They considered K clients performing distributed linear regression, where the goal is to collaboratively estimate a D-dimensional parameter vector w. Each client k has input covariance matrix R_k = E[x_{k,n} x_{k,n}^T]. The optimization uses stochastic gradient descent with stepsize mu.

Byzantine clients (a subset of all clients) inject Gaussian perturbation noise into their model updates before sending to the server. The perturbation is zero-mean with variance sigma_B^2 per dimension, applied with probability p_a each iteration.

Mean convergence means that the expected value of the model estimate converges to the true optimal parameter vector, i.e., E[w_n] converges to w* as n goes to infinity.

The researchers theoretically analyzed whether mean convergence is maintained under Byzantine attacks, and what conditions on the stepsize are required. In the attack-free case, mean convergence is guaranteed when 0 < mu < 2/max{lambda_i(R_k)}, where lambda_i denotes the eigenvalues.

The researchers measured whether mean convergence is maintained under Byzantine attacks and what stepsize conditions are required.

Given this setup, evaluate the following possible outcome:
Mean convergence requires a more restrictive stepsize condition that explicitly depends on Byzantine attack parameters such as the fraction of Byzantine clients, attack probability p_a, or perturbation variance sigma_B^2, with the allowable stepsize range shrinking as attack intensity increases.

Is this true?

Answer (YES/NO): NO